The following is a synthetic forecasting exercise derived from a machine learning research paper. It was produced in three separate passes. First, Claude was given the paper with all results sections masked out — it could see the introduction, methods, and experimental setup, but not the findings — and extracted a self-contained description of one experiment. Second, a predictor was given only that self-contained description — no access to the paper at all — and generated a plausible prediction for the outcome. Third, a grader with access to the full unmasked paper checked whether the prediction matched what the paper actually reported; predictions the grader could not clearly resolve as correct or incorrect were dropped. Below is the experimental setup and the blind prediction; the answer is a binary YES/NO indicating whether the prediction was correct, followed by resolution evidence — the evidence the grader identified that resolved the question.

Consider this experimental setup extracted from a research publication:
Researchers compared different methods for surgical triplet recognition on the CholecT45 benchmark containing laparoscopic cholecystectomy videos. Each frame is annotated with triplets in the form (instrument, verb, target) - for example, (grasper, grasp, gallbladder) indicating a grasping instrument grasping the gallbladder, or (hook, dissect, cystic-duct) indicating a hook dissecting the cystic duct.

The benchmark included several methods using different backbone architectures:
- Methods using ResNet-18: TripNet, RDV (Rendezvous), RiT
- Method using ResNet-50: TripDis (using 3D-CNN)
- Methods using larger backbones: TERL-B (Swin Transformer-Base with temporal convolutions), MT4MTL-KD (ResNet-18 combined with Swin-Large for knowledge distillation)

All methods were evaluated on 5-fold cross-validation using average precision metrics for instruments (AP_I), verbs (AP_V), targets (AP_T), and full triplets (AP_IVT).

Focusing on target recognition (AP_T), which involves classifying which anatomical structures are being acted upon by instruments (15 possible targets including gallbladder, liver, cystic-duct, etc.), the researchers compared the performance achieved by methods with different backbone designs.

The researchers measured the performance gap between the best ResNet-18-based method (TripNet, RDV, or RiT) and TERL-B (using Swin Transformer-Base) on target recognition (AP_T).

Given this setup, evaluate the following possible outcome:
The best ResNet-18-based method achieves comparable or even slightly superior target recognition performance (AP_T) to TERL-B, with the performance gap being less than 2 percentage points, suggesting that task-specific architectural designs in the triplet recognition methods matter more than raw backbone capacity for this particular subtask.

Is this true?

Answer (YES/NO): NO